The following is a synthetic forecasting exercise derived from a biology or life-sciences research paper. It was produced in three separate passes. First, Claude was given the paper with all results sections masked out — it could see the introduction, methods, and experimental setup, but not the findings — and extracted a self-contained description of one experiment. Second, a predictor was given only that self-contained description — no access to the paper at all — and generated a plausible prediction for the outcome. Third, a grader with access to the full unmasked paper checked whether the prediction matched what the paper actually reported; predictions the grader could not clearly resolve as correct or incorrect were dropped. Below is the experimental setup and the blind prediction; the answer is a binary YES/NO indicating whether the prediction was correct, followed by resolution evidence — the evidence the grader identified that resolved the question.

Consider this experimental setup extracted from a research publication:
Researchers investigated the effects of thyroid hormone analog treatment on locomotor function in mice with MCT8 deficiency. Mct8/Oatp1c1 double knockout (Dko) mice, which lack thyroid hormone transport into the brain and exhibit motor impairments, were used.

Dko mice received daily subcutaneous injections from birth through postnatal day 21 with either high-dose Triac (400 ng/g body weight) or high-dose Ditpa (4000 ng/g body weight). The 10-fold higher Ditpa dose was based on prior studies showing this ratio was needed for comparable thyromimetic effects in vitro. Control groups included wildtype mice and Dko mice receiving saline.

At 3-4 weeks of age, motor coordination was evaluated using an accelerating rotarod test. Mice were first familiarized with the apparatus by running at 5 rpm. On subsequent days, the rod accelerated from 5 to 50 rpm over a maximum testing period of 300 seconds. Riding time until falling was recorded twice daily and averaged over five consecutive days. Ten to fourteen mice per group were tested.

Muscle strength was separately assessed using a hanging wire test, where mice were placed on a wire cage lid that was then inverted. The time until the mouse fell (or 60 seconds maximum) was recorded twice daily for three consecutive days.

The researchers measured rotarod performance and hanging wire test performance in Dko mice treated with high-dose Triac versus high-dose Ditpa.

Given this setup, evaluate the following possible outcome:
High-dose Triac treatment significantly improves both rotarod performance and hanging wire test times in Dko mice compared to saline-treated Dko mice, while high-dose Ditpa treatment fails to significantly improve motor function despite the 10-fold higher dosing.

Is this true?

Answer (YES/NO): NO